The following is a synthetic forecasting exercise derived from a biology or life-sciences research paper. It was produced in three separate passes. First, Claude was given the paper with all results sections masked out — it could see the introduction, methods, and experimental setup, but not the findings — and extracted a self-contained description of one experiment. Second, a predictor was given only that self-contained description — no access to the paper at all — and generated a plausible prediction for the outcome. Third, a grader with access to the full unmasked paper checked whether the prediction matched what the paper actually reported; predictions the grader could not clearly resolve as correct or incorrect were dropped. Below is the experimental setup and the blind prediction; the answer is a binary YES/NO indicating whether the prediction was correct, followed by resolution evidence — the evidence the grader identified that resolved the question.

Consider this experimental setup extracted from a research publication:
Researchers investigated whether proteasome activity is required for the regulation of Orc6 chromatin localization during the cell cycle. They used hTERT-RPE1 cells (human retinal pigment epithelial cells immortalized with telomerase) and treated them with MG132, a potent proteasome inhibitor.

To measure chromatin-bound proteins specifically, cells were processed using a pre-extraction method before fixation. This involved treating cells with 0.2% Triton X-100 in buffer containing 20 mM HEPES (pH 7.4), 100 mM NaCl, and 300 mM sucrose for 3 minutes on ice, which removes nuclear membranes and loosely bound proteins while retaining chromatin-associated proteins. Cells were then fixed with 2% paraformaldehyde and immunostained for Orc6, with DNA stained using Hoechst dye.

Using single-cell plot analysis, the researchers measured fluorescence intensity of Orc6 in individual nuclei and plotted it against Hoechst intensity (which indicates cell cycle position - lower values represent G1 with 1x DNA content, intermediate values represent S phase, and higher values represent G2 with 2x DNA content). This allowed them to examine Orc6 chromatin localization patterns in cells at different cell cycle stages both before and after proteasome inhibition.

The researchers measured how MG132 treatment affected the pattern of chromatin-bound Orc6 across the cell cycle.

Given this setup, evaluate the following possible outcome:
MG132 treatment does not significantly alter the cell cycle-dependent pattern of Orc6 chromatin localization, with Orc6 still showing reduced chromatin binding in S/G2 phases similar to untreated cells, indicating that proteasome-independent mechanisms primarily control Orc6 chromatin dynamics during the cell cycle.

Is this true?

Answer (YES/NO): NO